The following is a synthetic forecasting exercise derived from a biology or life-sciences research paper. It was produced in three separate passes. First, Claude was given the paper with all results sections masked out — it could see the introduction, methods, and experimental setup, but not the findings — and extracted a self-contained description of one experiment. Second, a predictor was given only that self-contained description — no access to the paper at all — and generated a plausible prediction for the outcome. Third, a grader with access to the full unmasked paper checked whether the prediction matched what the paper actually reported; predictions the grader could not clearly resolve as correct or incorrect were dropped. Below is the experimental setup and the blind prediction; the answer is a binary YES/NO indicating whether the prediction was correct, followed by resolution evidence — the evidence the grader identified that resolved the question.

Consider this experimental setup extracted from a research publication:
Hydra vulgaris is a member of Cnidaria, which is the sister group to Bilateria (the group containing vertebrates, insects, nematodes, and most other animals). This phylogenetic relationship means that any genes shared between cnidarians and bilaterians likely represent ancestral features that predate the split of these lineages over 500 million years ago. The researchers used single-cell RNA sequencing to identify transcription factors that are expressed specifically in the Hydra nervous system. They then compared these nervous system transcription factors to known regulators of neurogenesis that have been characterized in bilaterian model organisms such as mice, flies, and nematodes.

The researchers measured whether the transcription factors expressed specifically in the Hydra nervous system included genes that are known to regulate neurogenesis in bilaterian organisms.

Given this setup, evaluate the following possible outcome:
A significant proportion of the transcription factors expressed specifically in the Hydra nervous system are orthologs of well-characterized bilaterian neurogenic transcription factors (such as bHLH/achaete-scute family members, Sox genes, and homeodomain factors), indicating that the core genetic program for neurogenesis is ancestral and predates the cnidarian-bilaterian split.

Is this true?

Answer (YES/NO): YES